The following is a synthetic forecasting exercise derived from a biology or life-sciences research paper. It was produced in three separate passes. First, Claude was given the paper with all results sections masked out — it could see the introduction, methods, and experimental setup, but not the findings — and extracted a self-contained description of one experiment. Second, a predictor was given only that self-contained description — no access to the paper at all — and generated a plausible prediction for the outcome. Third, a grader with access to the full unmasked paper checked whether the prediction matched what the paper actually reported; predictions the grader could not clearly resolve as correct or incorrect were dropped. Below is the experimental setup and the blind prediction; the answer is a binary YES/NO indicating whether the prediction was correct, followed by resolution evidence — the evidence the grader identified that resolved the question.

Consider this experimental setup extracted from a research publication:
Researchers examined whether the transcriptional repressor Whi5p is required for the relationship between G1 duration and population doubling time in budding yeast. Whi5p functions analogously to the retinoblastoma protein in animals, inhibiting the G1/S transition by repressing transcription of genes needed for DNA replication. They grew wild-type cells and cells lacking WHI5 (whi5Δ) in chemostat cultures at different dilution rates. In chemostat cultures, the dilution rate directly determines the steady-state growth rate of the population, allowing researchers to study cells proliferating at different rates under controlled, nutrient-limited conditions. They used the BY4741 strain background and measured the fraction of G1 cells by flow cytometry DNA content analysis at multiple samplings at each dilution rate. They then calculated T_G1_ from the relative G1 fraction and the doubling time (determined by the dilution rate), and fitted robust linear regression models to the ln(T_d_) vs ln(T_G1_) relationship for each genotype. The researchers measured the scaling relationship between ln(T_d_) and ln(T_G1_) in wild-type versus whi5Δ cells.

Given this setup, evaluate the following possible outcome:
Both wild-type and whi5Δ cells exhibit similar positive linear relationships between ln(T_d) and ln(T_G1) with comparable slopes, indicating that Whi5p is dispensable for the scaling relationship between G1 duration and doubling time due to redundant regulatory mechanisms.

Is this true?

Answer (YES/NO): NO